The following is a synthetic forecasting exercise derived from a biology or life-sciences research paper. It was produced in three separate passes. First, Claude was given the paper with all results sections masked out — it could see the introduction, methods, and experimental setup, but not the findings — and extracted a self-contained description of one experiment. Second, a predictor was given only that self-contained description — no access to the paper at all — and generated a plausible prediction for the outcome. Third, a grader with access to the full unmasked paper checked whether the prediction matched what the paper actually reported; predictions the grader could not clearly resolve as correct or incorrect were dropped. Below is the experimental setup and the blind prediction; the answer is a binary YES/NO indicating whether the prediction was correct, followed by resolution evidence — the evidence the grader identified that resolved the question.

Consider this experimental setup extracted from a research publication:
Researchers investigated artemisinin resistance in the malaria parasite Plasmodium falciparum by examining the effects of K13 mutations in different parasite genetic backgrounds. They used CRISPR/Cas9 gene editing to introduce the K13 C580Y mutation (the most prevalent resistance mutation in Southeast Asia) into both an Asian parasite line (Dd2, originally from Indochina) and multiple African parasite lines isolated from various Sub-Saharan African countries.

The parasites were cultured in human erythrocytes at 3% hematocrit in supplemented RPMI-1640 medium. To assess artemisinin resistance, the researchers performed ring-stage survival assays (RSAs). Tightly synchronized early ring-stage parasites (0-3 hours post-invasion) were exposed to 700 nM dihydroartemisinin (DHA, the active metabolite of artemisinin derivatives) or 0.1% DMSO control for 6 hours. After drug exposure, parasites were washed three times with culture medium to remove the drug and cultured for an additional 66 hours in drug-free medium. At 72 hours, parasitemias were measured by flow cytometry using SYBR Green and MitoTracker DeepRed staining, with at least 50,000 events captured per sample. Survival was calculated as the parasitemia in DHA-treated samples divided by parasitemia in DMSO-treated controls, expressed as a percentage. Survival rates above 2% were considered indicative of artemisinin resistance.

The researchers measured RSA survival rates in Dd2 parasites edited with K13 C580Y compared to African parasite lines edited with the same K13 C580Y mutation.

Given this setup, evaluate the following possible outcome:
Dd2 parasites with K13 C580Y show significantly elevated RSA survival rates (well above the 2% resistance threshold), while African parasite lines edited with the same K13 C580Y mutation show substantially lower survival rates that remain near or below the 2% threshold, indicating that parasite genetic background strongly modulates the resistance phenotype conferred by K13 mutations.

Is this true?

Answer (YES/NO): NO